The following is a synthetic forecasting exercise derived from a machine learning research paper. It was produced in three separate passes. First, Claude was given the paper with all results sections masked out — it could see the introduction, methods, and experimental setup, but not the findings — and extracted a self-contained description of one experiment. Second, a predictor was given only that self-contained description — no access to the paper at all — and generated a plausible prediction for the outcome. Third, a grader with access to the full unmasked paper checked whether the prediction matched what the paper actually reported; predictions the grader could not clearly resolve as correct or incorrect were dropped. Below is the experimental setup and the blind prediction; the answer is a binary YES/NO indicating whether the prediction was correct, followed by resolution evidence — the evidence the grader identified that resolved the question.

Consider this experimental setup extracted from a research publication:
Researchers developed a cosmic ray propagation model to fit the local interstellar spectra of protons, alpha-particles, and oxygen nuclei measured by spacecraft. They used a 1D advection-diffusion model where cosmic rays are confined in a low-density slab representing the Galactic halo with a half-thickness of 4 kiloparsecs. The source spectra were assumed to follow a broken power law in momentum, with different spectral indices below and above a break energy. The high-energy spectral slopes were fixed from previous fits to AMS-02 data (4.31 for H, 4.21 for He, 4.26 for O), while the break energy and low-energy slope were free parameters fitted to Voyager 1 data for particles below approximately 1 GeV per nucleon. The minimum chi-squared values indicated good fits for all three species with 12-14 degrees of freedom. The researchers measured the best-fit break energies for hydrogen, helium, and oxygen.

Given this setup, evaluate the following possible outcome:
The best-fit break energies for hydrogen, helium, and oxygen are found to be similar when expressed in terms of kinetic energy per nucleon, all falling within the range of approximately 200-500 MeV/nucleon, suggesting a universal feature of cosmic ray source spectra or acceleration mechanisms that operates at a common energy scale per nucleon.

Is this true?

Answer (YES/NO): NO